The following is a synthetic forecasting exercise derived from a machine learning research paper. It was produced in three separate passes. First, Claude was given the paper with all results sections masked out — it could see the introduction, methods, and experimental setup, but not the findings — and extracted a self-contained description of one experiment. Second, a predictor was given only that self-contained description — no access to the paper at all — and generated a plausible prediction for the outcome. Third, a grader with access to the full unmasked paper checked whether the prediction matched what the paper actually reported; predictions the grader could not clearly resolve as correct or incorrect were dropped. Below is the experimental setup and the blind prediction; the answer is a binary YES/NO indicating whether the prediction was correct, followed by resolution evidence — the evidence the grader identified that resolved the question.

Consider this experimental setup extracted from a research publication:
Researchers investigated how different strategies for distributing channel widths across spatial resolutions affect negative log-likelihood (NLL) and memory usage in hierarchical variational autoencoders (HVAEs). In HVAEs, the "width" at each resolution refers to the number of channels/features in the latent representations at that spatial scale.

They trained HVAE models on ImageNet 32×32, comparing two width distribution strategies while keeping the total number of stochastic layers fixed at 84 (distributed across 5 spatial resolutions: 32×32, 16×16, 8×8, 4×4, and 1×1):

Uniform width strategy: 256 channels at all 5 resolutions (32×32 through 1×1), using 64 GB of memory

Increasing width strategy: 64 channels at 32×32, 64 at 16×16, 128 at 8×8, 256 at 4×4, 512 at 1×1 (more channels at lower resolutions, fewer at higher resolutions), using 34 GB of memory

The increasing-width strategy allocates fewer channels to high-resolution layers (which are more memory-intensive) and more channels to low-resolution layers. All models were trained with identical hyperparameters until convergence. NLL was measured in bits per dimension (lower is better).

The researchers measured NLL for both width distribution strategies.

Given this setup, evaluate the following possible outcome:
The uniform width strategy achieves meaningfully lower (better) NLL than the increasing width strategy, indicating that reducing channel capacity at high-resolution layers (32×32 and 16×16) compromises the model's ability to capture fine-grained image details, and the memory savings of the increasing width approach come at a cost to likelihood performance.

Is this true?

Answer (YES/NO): NO